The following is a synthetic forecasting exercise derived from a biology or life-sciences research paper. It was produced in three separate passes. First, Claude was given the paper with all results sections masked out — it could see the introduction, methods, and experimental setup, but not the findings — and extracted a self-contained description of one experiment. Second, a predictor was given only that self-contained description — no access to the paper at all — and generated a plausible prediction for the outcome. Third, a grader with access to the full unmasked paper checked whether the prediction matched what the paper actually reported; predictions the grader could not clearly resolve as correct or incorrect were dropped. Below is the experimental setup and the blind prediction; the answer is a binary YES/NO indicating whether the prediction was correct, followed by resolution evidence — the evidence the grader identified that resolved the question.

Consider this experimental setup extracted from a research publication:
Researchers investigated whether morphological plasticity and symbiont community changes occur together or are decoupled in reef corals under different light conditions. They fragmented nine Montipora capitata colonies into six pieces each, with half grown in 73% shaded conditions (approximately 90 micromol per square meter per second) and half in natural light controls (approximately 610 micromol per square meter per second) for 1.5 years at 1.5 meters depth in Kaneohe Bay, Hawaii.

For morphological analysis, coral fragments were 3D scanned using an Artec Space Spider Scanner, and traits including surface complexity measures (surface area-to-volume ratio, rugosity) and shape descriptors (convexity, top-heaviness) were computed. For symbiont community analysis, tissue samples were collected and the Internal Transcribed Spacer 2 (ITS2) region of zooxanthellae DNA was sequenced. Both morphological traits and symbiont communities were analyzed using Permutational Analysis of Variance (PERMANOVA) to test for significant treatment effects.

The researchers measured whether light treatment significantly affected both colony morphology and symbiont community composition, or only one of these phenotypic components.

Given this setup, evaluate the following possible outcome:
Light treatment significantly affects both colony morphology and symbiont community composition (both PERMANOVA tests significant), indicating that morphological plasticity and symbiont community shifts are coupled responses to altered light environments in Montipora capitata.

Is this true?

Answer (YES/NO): NO